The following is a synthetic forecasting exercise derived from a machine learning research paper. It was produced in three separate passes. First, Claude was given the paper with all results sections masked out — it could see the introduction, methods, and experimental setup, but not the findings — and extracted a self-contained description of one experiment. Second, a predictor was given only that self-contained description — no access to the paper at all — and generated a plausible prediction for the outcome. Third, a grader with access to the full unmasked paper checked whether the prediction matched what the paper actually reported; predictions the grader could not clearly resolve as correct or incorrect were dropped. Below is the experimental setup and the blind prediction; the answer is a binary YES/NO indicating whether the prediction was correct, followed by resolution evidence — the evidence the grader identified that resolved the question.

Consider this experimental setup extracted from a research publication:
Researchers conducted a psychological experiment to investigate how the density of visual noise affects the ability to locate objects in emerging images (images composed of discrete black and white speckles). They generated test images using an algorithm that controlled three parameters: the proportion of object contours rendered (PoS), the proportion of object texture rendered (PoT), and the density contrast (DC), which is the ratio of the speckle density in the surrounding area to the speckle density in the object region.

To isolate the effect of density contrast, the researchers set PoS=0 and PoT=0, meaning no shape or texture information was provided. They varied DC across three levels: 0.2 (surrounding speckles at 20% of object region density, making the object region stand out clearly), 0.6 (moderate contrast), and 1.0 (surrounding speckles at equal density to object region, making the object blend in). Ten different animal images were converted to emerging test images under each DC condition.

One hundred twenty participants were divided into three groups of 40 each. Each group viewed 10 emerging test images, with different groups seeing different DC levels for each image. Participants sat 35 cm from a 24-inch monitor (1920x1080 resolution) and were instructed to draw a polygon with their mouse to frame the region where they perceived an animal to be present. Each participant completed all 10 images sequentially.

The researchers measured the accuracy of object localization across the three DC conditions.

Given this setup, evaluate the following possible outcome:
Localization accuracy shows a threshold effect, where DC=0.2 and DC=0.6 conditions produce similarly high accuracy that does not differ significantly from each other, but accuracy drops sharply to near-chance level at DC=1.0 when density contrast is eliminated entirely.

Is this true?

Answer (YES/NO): NO